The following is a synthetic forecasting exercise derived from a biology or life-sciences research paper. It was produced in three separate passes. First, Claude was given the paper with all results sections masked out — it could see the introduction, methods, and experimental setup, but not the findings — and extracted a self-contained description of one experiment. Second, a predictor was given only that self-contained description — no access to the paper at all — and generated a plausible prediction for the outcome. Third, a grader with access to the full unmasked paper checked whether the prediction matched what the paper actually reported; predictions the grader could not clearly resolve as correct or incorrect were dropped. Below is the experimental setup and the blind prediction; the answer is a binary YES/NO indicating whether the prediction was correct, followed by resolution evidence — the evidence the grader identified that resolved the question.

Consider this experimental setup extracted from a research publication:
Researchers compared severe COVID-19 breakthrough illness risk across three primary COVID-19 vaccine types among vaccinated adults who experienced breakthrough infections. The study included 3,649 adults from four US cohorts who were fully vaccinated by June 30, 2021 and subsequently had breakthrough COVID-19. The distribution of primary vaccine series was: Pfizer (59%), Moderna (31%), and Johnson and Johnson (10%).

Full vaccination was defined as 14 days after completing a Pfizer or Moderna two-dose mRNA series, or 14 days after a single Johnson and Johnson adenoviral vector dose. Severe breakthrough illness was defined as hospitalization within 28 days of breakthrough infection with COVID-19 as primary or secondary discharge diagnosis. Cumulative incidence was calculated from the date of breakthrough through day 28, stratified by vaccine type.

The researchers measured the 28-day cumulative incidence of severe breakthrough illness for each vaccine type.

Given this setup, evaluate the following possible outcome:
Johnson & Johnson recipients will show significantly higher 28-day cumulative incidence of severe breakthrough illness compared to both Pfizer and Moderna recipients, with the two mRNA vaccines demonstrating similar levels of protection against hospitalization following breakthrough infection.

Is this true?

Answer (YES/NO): NO